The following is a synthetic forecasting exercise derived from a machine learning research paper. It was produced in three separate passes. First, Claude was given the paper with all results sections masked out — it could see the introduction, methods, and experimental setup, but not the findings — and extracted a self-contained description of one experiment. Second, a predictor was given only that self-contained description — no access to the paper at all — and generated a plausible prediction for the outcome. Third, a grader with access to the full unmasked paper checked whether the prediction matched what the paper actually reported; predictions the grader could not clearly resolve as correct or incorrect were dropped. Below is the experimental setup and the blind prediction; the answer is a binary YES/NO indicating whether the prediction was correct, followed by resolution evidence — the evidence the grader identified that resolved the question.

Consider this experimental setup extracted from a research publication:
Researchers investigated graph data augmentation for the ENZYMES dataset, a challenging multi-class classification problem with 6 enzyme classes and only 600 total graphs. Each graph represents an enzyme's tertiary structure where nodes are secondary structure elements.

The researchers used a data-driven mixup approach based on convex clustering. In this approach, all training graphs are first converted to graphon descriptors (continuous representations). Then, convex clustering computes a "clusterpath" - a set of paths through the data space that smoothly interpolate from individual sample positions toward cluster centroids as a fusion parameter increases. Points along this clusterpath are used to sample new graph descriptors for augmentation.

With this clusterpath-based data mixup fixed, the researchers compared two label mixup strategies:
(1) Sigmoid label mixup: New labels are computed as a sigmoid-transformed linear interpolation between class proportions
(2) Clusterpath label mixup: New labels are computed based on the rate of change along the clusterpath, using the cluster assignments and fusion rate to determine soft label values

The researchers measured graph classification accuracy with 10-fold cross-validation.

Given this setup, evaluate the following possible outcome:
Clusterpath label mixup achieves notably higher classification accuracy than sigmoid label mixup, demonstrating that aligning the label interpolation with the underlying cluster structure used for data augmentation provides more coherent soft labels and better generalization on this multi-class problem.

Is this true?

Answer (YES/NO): NO